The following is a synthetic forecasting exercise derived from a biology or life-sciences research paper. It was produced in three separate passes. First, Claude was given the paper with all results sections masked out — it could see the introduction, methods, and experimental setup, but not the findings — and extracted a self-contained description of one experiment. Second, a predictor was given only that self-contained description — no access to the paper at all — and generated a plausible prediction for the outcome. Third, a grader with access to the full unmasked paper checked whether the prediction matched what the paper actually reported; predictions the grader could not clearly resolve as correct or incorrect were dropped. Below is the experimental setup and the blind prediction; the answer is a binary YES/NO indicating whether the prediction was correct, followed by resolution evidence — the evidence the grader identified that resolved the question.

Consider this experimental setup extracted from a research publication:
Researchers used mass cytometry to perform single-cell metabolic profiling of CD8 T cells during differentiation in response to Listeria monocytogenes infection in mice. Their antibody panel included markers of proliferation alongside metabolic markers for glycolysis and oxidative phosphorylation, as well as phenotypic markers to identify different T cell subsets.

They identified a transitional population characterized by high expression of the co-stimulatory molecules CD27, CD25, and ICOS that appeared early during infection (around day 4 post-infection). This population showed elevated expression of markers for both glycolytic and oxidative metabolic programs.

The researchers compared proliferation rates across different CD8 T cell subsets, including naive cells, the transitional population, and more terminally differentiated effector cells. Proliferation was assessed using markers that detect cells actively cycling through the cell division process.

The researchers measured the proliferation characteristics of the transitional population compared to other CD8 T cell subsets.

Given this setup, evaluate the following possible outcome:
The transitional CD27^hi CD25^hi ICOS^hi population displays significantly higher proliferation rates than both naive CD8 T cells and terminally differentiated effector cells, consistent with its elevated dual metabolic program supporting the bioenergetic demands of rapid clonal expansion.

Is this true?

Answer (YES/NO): YES